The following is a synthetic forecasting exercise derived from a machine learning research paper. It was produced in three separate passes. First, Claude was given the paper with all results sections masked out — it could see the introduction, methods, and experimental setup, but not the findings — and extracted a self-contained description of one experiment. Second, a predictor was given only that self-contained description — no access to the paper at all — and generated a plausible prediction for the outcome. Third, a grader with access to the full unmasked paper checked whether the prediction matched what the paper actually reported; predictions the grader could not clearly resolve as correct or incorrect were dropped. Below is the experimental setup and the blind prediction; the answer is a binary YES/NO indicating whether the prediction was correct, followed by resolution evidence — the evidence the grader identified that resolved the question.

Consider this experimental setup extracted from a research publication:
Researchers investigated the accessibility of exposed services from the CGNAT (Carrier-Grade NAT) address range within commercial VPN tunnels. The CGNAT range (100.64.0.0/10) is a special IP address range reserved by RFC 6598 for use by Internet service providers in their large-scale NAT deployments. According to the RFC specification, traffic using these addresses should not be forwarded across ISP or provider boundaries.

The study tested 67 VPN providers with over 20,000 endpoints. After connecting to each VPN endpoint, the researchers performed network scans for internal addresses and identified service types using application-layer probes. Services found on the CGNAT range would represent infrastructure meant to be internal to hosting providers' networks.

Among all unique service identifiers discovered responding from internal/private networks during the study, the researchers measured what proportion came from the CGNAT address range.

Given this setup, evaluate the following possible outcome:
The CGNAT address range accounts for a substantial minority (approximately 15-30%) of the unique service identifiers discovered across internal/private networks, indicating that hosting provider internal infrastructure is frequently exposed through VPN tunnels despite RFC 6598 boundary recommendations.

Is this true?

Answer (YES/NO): NO